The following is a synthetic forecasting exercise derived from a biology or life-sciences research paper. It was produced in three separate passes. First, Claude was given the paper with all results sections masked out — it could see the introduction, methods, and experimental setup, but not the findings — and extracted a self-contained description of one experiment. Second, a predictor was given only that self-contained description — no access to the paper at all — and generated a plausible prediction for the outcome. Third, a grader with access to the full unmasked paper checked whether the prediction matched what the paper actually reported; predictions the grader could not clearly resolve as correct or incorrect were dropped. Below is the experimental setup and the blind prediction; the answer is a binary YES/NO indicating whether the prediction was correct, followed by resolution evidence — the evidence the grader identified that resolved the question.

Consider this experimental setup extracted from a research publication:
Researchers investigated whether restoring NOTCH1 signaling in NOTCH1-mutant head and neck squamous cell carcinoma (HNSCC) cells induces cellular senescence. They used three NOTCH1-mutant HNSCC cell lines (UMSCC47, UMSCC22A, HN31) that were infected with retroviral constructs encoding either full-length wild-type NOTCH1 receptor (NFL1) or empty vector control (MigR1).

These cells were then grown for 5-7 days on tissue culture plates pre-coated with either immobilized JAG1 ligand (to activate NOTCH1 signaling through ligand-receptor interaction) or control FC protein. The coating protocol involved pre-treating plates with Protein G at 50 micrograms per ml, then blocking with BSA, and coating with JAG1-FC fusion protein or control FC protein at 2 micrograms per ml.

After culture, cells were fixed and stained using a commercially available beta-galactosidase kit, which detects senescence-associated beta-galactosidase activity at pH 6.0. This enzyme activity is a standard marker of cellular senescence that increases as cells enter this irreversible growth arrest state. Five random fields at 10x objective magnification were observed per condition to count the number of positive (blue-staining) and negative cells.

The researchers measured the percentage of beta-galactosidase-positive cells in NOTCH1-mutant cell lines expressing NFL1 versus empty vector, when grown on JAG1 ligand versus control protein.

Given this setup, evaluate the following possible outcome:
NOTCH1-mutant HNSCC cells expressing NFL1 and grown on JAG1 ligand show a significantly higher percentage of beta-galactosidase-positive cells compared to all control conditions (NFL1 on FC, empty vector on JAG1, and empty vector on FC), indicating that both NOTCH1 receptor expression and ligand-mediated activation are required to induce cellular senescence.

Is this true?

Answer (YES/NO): YES